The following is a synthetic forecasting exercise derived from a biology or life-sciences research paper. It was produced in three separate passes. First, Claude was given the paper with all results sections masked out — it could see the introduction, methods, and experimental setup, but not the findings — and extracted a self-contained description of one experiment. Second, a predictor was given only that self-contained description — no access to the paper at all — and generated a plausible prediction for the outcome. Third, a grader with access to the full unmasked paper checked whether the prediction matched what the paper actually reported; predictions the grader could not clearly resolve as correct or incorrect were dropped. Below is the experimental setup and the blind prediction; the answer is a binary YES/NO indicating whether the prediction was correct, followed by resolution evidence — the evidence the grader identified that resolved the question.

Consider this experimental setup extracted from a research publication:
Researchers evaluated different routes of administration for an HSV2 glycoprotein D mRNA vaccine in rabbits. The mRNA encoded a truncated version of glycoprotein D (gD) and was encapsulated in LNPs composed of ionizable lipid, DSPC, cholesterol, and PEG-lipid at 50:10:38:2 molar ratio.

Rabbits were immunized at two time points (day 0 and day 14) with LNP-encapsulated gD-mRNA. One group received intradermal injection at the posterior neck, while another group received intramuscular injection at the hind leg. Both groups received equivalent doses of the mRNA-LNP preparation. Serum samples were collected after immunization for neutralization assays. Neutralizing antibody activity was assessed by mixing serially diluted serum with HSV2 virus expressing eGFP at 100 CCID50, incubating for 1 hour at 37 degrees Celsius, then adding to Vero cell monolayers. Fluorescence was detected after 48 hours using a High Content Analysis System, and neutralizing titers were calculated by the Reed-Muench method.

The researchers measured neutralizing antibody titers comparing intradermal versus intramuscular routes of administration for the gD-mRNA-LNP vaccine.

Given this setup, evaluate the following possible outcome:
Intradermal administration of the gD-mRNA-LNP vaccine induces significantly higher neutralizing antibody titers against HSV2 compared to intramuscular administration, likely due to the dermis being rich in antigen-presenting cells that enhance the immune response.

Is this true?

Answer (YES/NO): YES